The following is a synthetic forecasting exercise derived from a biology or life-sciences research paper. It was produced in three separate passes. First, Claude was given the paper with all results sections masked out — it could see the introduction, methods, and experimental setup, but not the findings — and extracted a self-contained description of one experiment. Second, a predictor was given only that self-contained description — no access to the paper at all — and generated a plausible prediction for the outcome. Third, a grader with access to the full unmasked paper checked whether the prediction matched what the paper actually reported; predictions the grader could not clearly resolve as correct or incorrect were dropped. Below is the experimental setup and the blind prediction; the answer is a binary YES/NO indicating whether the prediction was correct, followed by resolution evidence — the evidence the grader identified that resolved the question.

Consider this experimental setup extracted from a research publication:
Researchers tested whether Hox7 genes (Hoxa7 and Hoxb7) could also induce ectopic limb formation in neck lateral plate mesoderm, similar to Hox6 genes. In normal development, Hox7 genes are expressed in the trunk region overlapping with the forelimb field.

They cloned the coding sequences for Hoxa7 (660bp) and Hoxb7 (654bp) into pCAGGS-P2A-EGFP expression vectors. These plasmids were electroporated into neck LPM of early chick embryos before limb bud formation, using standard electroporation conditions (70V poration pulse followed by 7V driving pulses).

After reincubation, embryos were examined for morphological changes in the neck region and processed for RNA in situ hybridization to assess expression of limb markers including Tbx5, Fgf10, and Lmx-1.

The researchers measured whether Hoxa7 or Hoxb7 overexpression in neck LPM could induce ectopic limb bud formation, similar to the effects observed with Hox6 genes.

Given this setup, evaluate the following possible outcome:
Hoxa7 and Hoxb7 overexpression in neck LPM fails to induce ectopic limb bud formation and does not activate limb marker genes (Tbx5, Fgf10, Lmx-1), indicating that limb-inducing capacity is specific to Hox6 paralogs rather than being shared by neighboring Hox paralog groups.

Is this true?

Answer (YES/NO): NO